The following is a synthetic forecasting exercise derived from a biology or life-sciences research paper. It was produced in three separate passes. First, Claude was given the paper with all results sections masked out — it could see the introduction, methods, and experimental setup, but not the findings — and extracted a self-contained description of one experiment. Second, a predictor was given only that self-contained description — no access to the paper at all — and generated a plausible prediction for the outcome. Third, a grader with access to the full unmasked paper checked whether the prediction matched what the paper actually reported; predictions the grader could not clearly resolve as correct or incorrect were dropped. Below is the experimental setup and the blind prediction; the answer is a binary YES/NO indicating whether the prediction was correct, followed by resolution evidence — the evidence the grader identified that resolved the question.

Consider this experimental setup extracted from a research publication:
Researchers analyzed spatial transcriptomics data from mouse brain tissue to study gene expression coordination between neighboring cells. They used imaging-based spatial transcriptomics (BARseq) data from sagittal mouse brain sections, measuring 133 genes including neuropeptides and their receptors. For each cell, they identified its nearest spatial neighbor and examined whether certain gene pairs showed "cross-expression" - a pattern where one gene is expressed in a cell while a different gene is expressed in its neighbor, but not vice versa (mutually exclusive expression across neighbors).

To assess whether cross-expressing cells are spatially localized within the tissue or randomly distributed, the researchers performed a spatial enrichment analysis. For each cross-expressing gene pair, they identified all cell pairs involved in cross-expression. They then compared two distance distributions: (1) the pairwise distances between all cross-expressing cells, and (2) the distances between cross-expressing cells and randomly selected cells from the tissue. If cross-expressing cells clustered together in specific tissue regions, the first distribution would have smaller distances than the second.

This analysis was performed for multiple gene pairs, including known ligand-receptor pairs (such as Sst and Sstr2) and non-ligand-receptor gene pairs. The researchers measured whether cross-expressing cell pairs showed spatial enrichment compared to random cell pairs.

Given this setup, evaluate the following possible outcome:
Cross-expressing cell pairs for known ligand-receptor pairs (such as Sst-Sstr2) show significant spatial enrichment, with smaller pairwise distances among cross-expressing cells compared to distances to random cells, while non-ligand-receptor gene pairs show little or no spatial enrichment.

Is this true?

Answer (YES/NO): NO